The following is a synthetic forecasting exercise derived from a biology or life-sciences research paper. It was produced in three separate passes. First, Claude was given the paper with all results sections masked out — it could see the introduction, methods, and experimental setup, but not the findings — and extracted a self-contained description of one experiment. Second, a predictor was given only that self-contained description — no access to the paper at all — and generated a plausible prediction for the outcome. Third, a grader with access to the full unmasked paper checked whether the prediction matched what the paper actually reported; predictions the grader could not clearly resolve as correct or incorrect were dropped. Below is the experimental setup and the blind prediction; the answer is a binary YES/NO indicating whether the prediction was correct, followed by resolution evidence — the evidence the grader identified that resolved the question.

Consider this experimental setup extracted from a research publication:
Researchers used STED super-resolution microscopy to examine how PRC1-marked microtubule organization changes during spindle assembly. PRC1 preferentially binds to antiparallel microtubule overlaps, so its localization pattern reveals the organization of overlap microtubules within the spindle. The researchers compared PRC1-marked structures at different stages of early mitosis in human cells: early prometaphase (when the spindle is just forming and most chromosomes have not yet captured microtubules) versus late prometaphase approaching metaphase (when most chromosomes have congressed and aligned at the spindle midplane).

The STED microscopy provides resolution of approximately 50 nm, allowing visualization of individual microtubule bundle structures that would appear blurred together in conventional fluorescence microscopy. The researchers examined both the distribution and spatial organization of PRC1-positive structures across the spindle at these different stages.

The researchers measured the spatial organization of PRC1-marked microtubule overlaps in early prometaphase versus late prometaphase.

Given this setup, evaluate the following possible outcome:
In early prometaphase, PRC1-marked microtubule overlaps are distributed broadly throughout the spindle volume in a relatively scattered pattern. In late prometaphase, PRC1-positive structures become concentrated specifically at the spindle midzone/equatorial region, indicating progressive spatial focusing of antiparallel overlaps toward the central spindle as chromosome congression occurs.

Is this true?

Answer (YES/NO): NO